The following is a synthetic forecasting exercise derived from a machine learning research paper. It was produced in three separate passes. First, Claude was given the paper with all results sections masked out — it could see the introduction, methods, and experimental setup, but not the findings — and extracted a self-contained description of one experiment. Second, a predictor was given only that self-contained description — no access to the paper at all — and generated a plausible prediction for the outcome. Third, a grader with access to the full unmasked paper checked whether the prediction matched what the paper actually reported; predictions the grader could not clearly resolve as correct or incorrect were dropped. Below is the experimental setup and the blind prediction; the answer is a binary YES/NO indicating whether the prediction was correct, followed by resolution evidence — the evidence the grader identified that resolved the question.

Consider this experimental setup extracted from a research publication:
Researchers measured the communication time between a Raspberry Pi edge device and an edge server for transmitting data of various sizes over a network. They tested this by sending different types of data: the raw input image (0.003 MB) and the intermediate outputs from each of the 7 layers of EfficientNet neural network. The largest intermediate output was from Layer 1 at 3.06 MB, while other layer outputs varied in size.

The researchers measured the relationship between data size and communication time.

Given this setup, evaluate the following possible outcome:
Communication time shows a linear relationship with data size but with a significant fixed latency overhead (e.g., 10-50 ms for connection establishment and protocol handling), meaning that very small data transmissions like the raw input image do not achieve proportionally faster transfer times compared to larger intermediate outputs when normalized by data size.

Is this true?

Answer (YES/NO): NO